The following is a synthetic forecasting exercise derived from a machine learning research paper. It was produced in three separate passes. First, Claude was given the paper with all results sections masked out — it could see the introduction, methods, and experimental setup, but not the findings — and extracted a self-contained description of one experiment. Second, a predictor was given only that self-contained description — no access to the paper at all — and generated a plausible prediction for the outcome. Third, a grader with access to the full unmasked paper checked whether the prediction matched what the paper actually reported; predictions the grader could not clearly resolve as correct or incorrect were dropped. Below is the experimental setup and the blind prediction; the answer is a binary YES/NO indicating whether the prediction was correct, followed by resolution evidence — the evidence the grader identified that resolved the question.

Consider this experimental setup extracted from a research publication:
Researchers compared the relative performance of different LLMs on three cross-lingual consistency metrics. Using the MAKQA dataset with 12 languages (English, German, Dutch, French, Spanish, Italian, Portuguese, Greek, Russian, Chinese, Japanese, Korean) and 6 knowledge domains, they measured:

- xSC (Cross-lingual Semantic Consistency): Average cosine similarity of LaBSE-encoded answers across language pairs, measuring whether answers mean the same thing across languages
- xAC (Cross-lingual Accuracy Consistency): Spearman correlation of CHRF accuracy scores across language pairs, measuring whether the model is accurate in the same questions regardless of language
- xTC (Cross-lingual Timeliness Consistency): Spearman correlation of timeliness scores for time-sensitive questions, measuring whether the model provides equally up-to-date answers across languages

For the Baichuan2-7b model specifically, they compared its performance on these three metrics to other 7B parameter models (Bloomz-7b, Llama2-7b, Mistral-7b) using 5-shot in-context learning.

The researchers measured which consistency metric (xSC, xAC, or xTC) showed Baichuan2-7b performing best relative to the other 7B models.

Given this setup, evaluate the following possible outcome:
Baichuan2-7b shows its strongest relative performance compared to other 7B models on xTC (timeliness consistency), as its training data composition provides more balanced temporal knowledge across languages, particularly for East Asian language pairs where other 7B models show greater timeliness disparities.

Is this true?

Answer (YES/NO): NO